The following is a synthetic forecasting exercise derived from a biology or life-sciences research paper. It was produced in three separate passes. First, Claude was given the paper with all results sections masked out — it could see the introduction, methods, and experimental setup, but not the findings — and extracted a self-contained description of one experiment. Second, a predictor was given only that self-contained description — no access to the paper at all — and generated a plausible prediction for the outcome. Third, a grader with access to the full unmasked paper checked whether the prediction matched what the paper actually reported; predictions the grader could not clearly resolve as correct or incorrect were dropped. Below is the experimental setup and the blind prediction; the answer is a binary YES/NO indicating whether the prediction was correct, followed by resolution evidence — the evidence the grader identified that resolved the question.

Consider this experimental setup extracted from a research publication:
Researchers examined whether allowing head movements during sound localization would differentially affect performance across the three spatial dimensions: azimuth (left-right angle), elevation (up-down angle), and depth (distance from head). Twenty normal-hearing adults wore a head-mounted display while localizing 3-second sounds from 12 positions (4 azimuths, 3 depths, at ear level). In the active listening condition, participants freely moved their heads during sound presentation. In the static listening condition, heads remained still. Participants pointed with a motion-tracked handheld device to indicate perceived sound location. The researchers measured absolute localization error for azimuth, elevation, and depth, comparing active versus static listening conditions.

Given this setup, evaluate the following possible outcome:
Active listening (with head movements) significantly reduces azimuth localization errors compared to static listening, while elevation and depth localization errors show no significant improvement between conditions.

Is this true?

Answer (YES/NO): NO